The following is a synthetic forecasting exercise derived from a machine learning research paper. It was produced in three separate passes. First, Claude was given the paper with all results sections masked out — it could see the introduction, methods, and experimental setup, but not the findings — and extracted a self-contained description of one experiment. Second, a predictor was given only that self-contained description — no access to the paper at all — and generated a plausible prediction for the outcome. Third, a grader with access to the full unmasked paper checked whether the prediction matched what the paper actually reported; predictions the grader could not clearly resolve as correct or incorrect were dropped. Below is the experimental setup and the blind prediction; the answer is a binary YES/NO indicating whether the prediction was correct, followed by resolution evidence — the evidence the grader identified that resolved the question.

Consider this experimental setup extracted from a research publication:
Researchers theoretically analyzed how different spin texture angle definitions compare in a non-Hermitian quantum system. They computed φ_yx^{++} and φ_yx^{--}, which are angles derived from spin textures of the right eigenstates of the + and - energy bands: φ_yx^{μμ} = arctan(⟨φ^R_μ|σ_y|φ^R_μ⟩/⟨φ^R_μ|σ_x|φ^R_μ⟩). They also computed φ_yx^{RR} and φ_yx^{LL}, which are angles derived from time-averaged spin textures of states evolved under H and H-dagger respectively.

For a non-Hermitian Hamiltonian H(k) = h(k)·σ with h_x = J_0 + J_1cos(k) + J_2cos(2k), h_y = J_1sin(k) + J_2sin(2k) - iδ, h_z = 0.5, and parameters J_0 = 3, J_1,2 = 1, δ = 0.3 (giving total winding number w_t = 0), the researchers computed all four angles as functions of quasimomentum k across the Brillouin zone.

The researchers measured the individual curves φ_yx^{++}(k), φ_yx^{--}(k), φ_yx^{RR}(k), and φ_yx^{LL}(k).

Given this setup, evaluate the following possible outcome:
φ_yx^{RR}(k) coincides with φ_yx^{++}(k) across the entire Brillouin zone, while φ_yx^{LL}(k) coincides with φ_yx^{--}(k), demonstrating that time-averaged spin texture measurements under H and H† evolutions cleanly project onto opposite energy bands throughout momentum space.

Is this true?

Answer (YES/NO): NO